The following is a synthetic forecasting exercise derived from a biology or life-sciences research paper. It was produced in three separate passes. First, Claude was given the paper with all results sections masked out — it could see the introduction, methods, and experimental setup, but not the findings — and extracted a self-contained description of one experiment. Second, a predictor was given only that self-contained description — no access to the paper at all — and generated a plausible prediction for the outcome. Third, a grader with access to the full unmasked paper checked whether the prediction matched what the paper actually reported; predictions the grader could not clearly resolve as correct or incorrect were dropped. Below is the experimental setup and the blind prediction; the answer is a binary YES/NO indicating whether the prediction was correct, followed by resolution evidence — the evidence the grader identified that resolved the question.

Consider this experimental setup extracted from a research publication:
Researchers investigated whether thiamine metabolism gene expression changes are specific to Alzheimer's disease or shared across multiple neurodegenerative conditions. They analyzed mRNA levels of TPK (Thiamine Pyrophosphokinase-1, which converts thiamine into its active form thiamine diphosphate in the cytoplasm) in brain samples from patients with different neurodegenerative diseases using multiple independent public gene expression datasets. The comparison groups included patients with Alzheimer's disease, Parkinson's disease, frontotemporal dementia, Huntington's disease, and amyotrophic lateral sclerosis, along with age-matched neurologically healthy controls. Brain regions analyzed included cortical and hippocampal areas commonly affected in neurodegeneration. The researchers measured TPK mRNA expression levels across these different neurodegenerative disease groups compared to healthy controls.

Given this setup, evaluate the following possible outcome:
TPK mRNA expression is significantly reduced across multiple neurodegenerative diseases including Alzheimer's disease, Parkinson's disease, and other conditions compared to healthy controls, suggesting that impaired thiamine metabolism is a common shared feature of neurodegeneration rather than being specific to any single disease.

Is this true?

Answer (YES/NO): NO